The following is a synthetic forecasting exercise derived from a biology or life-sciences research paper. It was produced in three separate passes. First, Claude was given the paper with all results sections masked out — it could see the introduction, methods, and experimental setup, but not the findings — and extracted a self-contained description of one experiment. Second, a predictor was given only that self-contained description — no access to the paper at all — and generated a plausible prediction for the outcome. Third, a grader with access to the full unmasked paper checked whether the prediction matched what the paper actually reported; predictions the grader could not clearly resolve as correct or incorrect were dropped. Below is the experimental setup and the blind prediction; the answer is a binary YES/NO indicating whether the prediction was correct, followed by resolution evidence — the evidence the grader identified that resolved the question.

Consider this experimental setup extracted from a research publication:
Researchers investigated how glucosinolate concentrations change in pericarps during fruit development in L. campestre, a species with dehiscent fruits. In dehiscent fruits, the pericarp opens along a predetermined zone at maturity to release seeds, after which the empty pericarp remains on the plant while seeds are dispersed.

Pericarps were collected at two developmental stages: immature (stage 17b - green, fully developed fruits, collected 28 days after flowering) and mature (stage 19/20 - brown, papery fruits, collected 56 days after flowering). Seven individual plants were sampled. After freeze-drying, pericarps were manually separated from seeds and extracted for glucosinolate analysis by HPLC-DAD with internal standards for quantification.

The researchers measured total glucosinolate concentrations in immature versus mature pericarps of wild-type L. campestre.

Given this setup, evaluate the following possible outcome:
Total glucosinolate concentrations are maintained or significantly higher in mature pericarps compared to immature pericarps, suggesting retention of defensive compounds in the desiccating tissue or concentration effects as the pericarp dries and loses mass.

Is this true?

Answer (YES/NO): NO